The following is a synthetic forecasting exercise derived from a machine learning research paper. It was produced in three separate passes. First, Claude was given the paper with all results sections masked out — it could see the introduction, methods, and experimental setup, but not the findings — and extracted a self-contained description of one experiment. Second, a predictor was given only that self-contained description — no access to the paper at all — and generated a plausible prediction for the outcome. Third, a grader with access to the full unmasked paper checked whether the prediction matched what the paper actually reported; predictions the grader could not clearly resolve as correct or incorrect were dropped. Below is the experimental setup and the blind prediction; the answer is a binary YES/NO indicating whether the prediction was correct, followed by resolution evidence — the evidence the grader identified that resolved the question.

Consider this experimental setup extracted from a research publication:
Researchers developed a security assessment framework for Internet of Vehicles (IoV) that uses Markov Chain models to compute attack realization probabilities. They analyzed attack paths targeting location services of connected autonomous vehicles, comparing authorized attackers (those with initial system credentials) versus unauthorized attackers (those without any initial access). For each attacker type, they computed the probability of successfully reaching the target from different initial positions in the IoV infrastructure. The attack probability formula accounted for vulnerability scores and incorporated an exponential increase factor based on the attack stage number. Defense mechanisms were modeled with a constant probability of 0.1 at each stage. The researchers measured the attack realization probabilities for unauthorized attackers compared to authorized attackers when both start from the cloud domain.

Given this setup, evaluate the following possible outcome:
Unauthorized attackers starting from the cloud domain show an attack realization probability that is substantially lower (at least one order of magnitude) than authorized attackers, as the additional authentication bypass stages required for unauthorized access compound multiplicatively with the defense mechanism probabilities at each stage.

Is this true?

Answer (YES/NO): NO